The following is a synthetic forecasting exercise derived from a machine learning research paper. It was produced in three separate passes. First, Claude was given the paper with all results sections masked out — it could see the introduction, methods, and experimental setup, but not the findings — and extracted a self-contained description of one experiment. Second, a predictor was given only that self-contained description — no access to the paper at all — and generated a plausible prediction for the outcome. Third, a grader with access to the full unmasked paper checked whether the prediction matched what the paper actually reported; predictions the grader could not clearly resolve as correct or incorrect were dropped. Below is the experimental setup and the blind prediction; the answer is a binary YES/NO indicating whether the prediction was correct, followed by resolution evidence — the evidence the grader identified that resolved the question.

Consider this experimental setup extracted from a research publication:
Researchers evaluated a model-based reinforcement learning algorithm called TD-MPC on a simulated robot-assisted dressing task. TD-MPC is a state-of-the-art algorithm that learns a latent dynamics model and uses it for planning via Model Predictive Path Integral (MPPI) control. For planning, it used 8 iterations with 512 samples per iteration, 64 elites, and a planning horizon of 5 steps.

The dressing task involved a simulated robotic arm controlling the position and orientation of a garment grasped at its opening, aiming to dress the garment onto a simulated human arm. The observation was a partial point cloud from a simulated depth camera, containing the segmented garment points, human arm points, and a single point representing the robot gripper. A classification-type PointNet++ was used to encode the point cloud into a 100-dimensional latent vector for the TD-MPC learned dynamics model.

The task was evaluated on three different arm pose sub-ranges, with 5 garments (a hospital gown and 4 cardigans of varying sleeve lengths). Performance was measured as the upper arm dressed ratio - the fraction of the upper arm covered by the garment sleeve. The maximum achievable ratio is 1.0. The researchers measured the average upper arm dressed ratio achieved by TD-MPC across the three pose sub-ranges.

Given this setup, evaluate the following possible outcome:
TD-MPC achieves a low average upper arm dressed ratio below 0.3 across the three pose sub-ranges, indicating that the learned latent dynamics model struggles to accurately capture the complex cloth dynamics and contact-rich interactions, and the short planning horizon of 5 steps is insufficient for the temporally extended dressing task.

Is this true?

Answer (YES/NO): YES